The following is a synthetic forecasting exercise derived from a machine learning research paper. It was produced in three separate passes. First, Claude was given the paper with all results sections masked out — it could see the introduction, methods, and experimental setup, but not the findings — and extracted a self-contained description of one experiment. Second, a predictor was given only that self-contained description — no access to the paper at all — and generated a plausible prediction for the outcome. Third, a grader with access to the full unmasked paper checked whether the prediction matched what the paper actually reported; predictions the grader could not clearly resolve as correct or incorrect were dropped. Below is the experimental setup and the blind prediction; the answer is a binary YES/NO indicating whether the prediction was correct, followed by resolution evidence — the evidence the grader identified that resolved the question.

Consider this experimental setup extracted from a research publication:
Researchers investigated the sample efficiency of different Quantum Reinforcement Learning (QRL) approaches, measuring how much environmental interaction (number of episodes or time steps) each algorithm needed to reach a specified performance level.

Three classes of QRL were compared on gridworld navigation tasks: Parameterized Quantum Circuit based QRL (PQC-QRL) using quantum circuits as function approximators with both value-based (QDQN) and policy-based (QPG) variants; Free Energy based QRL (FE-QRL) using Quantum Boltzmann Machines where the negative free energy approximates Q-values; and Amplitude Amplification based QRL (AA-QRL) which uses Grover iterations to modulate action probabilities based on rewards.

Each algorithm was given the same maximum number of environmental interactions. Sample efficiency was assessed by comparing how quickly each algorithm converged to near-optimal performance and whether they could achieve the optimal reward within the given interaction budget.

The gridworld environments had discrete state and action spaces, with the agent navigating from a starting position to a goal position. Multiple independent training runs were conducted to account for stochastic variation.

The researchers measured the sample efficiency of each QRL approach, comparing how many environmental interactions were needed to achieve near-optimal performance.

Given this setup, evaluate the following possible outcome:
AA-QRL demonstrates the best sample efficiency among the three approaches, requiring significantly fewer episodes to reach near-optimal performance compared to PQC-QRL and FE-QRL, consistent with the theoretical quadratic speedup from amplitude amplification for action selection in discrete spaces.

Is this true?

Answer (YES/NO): NO